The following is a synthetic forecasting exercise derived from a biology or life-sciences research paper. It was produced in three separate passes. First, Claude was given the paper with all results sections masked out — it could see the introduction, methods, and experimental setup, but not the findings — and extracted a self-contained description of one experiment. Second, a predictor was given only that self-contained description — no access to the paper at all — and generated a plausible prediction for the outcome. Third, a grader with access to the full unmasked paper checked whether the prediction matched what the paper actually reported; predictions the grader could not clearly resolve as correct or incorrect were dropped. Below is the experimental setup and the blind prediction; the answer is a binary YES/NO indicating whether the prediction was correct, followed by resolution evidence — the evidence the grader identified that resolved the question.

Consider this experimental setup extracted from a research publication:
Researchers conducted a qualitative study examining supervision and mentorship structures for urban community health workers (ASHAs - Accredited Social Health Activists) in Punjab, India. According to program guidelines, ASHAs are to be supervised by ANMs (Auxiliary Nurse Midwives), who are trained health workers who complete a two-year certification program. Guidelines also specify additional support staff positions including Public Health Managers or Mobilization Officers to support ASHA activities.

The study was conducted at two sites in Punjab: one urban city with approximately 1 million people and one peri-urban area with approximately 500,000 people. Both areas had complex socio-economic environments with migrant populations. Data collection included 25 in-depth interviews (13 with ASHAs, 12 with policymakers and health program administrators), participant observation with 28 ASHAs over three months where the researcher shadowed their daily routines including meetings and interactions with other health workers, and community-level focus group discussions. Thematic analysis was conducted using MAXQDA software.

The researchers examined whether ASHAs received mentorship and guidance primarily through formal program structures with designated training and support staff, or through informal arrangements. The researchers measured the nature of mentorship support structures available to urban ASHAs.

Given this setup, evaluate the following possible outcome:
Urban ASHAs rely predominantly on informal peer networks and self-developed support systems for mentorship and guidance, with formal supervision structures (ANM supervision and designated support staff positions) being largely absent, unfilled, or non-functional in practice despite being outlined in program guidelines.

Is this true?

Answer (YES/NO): NO